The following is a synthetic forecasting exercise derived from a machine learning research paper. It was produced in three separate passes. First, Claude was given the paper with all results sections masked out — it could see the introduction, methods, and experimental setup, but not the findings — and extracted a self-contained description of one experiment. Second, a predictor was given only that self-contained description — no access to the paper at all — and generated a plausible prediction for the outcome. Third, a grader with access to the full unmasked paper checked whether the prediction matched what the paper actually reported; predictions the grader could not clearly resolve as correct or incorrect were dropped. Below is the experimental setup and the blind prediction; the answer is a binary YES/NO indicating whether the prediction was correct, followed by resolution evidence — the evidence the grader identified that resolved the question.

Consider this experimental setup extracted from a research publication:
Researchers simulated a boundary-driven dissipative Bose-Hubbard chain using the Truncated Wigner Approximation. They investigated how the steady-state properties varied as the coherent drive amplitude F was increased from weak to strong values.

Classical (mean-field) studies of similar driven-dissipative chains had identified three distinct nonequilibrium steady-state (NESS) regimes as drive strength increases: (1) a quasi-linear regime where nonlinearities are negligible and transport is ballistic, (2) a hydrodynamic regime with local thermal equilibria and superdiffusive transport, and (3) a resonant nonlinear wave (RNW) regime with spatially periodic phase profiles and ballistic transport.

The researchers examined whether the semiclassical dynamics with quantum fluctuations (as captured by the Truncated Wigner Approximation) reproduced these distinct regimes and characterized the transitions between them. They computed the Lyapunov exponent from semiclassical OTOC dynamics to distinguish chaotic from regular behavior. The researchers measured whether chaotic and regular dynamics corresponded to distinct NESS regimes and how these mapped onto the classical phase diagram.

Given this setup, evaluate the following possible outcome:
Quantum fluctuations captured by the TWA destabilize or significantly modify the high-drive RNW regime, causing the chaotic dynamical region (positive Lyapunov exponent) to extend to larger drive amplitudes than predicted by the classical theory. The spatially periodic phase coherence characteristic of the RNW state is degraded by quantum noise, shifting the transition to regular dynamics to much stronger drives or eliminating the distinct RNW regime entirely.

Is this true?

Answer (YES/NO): NO